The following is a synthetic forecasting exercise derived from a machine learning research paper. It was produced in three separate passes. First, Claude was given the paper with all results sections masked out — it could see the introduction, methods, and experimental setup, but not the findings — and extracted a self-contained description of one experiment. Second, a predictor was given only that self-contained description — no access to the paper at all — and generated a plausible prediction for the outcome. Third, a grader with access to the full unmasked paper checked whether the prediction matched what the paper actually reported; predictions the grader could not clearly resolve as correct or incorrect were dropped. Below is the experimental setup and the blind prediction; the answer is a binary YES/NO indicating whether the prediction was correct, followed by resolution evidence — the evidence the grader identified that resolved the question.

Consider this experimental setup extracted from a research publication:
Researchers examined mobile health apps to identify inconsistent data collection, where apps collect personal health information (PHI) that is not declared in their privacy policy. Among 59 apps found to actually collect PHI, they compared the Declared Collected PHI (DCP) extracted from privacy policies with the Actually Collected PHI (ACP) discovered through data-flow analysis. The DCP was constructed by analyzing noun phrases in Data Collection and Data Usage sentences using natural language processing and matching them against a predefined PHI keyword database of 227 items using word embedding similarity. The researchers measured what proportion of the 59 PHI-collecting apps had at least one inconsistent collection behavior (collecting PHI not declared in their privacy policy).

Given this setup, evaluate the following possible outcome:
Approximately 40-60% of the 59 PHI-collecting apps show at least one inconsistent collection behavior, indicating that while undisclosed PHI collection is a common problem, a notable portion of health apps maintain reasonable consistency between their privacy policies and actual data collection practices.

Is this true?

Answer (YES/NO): NO